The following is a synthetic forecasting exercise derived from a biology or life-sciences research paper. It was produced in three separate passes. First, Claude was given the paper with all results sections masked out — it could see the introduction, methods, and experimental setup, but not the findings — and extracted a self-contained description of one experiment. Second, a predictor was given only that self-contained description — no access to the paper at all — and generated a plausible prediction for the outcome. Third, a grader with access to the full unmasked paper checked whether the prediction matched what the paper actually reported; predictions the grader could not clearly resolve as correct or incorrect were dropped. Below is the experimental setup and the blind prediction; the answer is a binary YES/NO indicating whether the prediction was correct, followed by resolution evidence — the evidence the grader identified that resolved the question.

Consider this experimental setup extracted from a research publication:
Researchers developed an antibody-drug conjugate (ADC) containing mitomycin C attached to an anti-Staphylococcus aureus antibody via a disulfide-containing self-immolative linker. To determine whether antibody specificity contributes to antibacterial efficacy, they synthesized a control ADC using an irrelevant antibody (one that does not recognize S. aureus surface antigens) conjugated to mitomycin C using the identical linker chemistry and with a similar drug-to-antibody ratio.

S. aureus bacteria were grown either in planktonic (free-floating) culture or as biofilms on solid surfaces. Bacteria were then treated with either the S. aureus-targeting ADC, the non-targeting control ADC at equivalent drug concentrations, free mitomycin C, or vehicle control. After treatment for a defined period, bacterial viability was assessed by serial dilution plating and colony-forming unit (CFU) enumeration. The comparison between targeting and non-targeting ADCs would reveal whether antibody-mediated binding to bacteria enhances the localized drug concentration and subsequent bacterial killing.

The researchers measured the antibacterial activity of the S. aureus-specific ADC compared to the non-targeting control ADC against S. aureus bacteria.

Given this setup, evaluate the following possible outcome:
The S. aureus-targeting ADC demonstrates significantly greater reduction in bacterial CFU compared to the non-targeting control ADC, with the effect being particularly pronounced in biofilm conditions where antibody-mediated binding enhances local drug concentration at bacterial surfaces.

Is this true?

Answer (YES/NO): NO